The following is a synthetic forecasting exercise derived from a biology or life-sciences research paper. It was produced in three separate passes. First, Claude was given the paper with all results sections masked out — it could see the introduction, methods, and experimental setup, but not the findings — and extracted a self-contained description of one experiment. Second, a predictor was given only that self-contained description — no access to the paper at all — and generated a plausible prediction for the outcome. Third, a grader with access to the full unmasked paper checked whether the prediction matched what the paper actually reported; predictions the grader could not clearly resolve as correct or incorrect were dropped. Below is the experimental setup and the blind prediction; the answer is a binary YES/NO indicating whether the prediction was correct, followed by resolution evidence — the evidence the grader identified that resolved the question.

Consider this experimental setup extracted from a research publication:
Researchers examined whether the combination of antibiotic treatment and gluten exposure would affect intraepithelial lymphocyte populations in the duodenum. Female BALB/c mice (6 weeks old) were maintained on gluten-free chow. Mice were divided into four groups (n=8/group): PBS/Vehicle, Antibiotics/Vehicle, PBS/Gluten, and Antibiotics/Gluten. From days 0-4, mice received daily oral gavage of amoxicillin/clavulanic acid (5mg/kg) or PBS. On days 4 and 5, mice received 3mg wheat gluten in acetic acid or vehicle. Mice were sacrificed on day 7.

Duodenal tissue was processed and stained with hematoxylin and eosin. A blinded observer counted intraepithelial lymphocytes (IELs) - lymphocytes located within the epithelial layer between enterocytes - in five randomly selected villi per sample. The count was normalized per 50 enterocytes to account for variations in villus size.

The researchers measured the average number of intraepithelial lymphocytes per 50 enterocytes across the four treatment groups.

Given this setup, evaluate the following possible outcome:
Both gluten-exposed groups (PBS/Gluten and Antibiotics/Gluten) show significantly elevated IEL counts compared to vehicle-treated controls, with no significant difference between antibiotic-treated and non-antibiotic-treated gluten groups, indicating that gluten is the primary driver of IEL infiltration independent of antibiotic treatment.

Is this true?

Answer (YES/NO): NO